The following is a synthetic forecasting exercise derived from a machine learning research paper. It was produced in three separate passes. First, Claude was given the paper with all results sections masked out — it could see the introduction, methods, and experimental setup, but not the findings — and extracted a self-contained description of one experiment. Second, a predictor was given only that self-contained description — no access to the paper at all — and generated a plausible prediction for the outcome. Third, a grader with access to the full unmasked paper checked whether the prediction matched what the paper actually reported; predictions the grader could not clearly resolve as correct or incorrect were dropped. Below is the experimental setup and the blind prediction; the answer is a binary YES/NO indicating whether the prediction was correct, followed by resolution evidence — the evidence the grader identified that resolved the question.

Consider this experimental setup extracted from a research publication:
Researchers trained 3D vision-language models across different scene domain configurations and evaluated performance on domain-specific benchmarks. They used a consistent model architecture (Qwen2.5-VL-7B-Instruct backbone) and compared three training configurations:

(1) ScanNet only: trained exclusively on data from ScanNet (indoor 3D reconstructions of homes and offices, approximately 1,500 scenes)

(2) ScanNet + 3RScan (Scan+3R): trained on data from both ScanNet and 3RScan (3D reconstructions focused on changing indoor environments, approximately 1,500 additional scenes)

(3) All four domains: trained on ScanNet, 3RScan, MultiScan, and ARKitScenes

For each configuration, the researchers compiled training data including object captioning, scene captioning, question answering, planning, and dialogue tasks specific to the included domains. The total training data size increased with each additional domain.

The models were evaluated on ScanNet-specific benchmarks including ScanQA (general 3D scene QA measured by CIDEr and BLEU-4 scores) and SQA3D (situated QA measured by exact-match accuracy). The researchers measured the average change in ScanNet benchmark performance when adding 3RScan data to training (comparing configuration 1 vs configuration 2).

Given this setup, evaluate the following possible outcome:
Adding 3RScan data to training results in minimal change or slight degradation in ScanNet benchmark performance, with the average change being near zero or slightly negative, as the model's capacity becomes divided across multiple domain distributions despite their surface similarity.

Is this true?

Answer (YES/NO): YES